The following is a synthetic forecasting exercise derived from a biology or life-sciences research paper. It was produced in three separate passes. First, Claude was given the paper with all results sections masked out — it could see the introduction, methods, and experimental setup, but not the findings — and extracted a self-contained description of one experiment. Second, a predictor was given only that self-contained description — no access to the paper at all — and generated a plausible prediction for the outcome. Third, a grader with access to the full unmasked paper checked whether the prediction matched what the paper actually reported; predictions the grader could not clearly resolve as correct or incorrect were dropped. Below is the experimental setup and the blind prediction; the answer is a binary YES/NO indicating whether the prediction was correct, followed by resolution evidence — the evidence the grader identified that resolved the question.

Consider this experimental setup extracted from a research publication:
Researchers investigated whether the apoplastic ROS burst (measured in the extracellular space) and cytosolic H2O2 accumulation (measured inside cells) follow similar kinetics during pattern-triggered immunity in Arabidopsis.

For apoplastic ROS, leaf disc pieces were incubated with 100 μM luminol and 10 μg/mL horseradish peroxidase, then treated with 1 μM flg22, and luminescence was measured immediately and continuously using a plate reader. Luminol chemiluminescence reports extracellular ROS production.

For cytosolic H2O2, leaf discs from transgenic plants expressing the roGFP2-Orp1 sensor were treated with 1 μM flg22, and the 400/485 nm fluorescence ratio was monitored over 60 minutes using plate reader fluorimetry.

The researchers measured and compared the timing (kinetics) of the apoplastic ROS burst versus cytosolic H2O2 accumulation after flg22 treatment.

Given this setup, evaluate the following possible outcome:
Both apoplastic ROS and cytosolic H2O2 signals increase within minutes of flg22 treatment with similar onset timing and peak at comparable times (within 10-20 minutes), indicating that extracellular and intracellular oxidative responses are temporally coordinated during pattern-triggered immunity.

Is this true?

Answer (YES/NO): NO